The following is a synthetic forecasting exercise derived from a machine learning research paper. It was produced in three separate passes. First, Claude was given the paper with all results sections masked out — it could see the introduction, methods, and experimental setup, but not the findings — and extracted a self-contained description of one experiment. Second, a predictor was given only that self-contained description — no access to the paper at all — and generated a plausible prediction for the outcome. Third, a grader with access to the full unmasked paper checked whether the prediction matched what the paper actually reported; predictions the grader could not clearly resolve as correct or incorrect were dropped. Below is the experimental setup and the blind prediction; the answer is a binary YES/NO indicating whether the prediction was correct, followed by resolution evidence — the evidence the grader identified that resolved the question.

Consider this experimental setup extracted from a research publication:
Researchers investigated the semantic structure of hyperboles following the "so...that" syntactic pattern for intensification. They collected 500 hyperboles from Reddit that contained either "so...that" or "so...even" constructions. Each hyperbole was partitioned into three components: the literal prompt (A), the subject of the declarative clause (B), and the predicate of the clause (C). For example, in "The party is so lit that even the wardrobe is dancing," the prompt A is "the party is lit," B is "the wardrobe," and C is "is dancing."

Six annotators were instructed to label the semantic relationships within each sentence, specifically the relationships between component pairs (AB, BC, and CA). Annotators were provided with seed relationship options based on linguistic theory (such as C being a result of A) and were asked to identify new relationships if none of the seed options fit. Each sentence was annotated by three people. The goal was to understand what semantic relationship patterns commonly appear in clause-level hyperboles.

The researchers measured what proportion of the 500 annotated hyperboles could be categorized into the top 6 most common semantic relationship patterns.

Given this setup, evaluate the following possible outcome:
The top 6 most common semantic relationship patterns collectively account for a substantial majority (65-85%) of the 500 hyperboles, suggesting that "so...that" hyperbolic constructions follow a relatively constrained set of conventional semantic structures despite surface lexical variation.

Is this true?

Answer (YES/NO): NO